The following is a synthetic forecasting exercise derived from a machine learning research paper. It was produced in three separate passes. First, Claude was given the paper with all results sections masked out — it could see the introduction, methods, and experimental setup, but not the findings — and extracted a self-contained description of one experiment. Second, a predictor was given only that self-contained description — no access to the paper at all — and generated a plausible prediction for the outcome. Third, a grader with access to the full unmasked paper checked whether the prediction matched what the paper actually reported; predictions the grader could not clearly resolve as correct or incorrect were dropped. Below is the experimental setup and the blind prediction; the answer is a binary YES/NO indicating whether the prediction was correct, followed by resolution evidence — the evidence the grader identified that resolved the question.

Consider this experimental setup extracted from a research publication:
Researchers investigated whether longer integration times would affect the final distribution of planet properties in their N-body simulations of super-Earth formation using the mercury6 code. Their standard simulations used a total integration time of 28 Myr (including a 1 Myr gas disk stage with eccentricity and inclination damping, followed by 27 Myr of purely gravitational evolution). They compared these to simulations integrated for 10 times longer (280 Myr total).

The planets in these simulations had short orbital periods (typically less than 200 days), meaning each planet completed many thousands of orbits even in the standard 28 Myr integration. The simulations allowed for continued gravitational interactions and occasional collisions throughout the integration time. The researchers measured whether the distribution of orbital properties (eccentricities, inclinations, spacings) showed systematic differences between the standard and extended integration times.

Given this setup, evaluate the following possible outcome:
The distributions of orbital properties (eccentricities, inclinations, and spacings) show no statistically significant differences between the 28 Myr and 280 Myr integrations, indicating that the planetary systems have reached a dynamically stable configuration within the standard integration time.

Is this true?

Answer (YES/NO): YES